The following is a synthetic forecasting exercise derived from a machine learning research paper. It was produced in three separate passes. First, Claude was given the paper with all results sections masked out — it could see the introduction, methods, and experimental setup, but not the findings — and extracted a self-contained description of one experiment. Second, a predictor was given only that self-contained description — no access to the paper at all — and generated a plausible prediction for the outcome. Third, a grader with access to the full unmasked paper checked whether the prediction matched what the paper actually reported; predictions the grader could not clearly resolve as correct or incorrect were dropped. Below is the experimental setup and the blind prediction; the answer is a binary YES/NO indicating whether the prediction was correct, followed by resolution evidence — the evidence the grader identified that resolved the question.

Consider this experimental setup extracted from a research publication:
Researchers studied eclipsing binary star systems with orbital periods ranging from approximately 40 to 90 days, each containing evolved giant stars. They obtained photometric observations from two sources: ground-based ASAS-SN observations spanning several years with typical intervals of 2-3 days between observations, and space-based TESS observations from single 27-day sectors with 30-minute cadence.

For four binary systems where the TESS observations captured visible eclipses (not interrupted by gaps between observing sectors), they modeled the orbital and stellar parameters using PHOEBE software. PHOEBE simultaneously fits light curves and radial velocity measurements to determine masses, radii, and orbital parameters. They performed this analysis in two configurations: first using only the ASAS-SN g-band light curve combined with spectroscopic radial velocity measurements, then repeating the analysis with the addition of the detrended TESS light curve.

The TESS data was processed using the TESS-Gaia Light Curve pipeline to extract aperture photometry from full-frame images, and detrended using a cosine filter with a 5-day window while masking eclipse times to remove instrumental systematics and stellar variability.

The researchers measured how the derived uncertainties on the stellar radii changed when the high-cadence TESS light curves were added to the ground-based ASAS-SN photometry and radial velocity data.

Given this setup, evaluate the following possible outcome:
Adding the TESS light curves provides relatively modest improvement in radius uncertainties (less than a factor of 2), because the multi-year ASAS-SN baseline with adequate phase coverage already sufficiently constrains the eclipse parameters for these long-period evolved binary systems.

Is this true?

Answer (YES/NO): NO